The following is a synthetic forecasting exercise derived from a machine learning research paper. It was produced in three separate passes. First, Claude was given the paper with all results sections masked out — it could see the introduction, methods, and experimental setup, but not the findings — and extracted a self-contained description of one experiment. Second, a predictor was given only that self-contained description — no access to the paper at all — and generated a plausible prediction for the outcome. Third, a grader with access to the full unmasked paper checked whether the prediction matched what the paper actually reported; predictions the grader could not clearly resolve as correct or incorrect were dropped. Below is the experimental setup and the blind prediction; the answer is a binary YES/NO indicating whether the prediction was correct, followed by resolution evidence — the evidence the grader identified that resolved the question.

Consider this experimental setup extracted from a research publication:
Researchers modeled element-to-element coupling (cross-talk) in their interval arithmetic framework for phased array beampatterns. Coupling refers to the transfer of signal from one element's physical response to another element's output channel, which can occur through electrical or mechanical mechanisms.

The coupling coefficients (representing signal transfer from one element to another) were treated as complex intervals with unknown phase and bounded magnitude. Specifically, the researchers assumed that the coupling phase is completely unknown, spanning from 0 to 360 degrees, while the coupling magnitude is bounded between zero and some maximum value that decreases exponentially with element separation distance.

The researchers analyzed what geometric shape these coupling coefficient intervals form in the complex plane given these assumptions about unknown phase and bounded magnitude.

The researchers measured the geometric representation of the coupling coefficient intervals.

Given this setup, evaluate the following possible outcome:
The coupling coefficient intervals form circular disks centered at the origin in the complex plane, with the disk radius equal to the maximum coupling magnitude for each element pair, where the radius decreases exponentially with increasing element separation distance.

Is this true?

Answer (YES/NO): YES